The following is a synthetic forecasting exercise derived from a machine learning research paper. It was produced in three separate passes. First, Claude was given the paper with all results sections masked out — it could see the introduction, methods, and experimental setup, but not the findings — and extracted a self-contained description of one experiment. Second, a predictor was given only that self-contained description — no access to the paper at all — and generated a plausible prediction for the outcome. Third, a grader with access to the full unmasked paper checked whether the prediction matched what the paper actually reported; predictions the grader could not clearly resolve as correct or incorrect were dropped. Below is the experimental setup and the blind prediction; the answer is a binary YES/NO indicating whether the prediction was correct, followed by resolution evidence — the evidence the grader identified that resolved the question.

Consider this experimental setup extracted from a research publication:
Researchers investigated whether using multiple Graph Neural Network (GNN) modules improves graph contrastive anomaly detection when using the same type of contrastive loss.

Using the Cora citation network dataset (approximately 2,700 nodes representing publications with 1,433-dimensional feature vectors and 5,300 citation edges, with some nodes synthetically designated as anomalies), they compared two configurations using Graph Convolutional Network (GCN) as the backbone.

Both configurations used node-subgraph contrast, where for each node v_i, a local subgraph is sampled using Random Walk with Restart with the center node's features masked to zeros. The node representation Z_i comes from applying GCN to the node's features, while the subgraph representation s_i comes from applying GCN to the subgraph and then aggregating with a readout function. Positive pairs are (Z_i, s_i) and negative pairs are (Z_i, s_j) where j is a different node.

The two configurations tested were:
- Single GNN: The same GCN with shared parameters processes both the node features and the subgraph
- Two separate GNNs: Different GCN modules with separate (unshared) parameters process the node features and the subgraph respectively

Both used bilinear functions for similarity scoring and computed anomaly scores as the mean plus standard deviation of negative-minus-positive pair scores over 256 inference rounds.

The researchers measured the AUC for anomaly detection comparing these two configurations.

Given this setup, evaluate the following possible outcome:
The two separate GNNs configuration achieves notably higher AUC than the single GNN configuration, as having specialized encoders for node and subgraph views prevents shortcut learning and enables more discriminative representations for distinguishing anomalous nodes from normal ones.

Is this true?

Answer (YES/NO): YES